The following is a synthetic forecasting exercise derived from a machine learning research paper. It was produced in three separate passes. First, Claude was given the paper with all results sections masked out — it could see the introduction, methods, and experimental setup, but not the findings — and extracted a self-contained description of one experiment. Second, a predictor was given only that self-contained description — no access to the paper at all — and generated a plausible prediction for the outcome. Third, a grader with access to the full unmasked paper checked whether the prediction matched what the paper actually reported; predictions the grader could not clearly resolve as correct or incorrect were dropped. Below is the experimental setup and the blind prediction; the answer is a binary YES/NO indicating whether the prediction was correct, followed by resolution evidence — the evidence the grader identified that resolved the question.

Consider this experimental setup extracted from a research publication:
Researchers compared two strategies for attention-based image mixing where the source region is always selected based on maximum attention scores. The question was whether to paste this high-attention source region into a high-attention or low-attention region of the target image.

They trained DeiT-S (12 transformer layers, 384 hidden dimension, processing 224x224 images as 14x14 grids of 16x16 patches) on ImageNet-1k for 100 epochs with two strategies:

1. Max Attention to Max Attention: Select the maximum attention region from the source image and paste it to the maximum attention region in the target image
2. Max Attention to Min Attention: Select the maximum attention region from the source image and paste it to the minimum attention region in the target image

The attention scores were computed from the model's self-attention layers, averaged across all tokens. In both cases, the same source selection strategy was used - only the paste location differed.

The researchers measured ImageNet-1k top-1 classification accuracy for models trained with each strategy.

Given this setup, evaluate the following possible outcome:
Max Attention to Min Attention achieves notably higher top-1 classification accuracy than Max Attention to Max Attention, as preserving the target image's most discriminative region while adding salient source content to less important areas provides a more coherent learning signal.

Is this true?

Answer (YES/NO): YES